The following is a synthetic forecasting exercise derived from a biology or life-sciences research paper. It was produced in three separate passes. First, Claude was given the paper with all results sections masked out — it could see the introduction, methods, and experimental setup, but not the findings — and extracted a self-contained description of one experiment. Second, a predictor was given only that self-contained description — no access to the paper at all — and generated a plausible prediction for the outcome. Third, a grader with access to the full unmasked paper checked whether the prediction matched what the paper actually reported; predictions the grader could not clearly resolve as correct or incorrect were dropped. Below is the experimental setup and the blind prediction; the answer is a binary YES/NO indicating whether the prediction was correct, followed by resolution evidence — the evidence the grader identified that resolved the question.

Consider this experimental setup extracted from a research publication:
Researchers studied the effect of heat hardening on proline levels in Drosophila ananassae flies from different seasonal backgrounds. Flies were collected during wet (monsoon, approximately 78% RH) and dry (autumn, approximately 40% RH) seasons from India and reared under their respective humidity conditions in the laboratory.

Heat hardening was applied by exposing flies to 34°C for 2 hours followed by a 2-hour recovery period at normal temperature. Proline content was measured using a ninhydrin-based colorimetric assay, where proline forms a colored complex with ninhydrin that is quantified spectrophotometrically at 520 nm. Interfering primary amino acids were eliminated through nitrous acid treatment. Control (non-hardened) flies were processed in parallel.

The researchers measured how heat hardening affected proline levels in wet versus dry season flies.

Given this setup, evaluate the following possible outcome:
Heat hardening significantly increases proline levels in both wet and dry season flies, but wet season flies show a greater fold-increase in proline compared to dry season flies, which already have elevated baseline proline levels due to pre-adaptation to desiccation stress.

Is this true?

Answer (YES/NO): NO